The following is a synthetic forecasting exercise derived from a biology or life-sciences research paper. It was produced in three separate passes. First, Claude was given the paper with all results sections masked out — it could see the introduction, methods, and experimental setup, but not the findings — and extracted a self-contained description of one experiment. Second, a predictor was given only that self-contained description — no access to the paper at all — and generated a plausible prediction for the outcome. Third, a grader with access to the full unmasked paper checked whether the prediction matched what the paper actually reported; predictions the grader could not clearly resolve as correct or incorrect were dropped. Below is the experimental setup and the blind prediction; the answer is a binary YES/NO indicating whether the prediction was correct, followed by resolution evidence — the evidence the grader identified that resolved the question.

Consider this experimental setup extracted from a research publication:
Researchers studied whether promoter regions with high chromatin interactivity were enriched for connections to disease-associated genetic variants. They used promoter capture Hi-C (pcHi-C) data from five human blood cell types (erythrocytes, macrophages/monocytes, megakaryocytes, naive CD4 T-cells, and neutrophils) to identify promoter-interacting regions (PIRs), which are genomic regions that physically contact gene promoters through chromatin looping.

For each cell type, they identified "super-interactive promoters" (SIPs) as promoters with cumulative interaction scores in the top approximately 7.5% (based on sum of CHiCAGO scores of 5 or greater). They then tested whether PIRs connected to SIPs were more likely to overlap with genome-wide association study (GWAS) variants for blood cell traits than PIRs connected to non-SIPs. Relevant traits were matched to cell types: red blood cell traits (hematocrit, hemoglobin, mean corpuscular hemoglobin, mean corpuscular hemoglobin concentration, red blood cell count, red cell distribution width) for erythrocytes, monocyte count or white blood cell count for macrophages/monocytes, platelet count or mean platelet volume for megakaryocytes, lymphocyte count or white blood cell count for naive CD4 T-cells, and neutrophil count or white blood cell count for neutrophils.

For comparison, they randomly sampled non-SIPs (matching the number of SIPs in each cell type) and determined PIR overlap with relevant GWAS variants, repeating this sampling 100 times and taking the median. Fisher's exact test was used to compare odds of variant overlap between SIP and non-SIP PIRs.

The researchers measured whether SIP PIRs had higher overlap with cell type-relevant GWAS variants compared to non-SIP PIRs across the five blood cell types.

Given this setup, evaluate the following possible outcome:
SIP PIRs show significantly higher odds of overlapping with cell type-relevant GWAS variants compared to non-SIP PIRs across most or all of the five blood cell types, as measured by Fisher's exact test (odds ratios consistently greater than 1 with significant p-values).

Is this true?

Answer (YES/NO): YES